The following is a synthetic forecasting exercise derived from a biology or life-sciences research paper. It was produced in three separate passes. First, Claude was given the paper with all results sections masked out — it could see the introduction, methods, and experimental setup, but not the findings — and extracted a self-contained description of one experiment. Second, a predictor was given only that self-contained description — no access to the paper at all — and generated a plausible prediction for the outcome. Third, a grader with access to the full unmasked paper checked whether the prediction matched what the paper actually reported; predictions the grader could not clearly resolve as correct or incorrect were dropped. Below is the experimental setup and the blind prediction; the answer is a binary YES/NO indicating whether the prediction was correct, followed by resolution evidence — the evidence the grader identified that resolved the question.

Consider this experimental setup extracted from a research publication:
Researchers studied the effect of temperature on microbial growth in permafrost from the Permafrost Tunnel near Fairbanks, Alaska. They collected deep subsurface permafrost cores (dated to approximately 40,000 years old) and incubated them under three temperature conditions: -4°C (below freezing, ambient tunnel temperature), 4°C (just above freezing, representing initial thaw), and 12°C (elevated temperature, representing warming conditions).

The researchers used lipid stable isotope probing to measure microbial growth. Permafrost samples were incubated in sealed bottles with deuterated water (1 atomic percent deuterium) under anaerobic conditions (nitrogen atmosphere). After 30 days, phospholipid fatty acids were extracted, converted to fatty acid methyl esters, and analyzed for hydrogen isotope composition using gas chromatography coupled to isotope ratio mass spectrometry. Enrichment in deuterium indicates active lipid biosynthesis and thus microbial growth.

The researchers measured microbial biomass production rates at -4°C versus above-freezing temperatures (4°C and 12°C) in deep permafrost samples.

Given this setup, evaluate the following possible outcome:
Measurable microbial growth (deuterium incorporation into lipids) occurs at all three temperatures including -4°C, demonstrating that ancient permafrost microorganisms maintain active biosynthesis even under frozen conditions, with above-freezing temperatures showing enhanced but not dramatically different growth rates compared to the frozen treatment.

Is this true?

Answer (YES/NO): NO